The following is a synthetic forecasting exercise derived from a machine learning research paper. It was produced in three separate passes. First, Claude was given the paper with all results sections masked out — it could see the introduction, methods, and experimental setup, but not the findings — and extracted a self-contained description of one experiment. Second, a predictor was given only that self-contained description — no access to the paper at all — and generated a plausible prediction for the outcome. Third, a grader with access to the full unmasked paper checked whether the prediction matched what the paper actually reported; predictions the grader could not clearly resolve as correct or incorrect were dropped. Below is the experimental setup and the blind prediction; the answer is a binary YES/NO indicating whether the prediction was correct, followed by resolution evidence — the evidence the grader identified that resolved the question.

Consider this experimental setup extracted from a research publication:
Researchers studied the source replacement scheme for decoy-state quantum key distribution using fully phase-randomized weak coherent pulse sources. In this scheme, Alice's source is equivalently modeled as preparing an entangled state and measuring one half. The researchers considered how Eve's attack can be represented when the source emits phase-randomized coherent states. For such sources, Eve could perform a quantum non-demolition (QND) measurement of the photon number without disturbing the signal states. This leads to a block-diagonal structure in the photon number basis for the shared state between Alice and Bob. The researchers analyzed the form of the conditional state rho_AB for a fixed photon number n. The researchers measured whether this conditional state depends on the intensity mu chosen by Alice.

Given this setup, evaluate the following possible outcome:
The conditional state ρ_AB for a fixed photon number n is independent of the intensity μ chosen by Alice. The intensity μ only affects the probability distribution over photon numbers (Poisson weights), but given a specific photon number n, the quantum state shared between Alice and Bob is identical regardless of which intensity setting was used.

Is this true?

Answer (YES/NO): YES